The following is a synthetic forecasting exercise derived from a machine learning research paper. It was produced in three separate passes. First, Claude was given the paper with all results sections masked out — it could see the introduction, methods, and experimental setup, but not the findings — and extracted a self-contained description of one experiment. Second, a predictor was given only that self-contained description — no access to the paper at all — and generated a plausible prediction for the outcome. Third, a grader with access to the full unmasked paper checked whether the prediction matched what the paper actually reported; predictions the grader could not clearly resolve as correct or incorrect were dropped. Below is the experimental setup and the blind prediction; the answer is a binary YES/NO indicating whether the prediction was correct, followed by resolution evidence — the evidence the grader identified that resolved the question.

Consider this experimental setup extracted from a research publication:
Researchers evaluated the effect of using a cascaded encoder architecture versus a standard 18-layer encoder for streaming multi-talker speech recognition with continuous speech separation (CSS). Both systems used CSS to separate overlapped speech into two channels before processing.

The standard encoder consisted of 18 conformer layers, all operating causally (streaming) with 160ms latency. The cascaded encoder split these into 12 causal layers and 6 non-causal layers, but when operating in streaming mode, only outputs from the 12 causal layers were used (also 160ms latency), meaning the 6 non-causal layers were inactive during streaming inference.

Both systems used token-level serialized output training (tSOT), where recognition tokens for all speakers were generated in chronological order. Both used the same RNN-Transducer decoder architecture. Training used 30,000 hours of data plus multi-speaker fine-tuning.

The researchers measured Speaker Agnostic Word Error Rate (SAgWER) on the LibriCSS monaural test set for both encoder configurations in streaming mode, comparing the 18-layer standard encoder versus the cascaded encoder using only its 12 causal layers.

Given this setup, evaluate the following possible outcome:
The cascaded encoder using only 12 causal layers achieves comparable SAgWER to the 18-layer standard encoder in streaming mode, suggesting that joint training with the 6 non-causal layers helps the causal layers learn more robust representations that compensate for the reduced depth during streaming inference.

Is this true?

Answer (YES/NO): NO